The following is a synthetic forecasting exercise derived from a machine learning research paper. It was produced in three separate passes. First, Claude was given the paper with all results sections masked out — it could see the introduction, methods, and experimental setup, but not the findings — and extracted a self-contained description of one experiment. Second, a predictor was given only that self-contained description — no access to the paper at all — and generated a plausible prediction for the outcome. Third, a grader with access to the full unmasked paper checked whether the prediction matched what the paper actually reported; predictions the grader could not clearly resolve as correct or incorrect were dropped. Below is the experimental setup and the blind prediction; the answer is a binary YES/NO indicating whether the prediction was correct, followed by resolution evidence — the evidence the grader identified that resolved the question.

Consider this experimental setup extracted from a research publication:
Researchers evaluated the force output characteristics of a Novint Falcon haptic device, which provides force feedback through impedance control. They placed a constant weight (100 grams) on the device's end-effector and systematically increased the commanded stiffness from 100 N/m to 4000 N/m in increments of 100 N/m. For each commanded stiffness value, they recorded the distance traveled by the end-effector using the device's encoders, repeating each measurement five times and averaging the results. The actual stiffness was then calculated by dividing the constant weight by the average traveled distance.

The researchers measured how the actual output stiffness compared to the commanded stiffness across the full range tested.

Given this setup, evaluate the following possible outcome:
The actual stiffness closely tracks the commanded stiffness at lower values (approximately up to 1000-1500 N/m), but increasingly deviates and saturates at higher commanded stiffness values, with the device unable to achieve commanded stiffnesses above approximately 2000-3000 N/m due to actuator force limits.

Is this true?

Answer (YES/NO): NO